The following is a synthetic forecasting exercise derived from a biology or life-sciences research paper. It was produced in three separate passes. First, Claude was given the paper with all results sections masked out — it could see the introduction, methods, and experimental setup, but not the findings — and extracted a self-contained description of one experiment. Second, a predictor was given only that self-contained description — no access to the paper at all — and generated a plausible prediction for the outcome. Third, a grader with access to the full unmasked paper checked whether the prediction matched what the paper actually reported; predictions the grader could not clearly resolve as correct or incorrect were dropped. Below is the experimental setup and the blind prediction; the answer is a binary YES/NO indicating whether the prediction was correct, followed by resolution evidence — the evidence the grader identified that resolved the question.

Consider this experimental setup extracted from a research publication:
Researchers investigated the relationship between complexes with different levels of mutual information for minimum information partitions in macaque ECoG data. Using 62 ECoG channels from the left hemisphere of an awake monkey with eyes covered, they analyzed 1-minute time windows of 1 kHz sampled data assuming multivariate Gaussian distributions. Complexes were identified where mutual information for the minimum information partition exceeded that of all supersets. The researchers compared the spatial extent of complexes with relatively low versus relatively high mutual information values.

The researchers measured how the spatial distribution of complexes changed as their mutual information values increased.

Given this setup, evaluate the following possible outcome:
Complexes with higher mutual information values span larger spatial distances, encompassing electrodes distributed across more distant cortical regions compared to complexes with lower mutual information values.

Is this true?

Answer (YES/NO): NO